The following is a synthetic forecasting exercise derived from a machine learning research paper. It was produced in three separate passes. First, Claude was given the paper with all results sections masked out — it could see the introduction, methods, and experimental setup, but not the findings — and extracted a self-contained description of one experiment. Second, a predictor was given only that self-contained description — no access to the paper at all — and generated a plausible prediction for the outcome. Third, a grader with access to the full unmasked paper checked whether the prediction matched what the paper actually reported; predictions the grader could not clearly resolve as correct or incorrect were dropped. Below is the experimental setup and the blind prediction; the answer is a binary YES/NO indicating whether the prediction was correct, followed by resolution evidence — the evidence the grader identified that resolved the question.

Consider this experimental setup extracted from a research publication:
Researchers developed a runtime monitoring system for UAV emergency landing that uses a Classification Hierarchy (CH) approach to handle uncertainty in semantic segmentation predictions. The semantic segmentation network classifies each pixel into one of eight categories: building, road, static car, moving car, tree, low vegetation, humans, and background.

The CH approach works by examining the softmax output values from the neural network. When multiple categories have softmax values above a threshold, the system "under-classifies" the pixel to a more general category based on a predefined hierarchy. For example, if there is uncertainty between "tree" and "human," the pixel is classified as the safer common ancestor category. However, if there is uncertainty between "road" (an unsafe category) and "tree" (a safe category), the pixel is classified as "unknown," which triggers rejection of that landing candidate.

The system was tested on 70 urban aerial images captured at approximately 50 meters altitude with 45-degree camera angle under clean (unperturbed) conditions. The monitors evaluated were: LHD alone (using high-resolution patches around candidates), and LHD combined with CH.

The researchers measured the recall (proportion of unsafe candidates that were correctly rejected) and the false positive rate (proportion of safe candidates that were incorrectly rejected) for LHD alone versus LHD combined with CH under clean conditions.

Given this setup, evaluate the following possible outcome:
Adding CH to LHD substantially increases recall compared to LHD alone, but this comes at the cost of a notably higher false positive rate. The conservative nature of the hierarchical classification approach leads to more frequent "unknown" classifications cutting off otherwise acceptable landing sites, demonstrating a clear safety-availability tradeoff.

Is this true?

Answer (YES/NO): YES